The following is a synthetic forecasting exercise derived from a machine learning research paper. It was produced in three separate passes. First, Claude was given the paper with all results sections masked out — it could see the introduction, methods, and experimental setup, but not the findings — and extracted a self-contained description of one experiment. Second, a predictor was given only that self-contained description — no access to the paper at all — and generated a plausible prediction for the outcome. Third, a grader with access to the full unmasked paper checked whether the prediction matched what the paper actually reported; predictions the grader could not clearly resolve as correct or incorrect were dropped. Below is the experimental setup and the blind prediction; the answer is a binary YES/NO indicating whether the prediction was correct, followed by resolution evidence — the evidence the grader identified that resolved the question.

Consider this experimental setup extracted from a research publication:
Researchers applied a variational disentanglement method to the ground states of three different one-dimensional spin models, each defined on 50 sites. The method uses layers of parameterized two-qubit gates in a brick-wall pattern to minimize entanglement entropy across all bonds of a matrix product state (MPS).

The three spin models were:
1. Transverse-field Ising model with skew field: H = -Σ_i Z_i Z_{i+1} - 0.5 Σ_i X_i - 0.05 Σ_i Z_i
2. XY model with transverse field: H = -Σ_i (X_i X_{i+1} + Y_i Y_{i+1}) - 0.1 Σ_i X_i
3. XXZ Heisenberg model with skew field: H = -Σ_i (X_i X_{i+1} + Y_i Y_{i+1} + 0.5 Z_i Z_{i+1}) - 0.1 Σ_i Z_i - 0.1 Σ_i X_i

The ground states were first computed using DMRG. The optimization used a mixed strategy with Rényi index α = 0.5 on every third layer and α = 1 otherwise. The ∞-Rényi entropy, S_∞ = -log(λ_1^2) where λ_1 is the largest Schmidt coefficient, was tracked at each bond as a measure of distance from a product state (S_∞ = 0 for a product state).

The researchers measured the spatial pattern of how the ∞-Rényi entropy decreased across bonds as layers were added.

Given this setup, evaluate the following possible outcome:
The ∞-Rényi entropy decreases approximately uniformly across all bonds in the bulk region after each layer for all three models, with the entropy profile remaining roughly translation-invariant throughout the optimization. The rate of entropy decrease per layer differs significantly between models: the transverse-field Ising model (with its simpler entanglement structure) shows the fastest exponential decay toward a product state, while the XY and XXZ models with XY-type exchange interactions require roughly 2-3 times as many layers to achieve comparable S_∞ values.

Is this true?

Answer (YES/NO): NO